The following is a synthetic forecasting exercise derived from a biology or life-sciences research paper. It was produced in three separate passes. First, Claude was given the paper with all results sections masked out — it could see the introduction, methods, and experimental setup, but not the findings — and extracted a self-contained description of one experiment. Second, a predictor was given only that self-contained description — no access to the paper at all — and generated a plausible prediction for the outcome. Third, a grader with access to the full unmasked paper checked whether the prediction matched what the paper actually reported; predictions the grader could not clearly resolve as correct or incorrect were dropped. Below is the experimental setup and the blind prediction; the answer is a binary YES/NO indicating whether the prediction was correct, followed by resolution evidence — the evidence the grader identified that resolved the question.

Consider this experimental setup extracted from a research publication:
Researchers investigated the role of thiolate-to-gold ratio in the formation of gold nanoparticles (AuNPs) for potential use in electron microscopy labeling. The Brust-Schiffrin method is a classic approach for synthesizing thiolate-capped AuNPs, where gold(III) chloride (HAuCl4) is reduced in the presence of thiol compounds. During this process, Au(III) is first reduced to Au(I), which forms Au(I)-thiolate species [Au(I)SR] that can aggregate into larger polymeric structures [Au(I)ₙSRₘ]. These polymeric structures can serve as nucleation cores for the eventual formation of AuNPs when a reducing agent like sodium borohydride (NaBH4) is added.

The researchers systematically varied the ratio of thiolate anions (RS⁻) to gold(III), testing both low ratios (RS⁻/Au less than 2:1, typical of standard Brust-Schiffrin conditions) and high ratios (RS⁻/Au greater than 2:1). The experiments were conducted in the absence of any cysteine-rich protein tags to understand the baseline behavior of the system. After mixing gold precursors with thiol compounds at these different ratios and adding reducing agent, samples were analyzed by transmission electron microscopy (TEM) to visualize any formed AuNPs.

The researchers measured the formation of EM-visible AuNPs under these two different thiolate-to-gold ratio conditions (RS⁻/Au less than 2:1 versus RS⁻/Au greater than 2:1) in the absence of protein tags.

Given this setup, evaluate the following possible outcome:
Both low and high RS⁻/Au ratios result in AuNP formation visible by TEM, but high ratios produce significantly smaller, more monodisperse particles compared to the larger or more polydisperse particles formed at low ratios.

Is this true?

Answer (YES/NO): NO